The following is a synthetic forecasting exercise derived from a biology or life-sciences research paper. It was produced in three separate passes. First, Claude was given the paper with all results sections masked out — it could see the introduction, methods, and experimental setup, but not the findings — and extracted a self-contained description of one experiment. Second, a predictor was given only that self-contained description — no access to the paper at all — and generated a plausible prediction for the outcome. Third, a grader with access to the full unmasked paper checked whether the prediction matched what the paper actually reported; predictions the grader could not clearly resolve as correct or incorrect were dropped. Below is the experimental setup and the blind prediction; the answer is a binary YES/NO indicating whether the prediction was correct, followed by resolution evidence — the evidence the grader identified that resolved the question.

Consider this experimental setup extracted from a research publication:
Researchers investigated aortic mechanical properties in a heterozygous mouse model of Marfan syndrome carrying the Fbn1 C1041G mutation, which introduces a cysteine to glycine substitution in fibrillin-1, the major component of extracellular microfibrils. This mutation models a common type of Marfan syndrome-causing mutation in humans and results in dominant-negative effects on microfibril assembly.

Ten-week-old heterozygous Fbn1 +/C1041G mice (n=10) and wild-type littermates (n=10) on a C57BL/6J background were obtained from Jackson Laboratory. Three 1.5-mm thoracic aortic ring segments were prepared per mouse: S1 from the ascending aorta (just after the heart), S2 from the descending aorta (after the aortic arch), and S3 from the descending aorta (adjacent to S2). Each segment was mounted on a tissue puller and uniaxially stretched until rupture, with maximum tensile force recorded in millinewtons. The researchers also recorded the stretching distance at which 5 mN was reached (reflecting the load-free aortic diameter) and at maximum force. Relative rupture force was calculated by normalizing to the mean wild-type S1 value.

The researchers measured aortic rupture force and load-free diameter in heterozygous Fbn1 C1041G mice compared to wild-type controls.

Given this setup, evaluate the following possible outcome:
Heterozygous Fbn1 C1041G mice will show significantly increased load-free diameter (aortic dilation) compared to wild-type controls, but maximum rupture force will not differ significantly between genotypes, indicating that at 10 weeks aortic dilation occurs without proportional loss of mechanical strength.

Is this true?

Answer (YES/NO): NO